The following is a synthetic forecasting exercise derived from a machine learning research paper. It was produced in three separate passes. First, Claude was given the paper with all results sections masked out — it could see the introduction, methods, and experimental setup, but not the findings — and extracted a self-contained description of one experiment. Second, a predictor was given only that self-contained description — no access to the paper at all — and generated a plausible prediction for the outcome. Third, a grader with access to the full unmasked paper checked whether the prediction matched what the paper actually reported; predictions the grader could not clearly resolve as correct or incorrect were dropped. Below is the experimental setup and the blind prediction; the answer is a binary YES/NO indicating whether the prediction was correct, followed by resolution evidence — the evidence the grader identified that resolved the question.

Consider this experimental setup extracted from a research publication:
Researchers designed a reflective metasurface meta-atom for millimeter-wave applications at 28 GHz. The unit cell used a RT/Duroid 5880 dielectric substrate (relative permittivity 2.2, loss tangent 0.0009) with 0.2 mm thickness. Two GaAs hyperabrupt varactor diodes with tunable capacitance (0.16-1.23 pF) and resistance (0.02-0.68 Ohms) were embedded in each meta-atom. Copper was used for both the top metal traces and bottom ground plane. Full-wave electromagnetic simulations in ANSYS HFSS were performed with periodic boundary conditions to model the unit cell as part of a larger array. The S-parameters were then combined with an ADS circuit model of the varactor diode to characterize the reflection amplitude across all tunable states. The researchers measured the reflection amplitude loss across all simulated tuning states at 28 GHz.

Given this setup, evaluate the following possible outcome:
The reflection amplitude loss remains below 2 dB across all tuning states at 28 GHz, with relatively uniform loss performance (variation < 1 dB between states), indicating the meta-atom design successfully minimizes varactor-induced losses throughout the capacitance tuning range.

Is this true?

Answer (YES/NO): NO